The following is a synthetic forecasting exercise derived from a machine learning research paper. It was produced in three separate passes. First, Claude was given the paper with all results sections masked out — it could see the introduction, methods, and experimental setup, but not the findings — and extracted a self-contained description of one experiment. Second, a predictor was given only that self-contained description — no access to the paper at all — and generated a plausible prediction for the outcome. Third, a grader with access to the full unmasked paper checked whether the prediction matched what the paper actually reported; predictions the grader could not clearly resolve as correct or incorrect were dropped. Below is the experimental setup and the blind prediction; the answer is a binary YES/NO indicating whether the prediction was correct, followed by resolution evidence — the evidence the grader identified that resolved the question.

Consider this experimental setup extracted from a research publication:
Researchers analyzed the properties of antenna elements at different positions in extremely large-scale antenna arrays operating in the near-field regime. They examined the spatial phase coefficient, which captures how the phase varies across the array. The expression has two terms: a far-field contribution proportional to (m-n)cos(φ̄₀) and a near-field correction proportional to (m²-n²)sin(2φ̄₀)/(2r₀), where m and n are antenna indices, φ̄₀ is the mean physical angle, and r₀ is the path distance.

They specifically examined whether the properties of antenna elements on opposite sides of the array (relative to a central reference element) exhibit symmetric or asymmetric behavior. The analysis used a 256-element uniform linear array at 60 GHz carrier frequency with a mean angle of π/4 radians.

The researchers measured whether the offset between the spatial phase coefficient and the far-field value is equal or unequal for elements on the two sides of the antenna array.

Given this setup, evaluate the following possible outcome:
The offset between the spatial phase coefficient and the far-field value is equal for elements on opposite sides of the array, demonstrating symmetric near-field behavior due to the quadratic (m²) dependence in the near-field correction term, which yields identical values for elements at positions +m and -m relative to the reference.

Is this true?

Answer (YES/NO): NO